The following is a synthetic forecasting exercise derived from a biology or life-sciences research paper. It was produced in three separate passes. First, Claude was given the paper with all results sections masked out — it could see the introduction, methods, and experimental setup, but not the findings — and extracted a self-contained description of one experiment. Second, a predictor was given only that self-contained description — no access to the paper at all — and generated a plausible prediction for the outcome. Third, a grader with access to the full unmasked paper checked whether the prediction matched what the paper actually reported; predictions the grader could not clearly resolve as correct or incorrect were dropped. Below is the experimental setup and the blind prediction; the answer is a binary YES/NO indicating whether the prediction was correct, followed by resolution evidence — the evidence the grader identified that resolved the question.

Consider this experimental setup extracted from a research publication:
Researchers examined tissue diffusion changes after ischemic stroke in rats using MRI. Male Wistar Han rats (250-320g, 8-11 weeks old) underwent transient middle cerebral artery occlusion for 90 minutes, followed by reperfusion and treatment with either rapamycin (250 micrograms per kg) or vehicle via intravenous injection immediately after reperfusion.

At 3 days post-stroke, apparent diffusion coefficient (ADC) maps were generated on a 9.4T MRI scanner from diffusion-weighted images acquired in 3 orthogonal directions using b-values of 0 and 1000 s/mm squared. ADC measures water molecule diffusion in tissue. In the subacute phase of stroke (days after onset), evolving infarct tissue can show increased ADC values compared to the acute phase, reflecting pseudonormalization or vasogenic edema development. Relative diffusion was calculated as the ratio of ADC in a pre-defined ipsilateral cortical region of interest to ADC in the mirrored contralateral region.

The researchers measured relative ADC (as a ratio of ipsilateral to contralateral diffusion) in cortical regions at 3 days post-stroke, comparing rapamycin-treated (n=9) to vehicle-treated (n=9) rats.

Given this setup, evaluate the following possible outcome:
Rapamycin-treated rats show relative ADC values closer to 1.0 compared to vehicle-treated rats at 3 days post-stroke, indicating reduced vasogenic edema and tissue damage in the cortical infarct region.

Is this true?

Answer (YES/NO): NO